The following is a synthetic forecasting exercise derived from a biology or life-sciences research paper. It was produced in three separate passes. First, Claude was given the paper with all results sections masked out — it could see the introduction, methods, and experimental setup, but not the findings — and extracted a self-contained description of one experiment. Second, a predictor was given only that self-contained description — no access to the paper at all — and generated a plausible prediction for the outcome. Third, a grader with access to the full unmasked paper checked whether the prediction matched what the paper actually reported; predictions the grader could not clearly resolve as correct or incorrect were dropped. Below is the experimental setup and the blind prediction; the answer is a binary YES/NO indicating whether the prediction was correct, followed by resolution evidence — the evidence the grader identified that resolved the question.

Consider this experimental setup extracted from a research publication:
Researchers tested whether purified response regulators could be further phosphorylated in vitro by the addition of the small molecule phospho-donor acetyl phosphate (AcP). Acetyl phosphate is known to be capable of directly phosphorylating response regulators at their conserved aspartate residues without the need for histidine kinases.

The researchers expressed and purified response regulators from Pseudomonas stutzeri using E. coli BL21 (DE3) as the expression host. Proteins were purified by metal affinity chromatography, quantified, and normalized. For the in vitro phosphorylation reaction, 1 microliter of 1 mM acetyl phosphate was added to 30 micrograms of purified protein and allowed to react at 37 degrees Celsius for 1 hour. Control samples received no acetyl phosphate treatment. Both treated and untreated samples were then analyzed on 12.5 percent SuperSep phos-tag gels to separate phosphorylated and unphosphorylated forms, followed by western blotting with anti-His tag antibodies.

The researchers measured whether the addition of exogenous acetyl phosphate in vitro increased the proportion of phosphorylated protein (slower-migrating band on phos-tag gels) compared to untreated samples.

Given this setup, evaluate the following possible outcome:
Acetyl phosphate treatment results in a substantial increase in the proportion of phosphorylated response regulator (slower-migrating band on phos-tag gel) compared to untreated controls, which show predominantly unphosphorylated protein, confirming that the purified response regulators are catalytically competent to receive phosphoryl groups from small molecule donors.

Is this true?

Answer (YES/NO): NO